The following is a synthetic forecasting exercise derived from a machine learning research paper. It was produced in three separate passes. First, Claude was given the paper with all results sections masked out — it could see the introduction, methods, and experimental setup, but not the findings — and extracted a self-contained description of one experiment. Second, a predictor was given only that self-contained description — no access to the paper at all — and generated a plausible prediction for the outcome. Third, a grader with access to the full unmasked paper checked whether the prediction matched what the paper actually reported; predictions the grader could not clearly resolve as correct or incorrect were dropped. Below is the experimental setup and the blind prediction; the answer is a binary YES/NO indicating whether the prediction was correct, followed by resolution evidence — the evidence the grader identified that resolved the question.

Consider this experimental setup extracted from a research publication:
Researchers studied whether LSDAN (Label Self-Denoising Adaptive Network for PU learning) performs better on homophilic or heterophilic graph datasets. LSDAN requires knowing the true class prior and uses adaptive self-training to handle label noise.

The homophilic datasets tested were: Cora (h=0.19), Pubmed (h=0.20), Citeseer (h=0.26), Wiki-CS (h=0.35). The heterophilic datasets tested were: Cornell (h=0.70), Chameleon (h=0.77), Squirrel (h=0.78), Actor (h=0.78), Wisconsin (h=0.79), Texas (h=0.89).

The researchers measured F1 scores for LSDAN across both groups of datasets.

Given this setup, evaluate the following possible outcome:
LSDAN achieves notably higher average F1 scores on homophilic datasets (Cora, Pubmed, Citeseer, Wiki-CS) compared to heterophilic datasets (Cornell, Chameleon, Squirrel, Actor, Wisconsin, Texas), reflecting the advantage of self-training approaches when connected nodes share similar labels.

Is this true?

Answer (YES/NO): YES